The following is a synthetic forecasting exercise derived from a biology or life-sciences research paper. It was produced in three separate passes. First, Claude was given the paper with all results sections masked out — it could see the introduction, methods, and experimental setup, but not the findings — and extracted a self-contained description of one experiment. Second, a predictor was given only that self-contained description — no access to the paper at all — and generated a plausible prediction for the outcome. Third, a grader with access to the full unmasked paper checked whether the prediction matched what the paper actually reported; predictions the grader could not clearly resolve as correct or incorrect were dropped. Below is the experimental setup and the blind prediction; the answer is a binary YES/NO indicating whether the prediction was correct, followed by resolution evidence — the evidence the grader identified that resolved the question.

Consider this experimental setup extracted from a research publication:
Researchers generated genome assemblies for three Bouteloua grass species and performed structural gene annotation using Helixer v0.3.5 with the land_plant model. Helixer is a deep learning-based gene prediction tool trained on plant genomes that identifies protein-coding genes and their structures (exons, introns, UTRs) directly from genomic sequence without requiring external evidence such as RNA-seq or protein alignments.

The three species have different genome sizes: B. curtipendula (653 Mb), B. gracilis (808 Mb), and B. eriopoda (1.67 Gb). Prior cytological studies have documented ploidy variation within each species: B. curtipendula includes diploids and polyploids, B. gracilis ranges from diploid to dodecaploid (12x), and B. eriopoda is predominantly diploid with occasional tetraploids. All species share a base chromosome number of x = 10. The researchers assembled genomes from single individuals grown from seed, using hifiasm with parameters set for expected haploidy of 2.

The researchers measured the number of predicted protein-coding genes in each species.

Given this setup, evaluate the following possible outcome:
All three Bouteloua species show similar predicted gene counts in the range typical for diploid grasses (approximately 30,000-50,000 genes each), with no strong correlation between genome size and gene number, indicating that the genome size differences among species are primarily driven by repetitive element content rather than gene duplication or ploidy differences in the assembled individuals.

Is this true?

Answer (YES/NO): NO